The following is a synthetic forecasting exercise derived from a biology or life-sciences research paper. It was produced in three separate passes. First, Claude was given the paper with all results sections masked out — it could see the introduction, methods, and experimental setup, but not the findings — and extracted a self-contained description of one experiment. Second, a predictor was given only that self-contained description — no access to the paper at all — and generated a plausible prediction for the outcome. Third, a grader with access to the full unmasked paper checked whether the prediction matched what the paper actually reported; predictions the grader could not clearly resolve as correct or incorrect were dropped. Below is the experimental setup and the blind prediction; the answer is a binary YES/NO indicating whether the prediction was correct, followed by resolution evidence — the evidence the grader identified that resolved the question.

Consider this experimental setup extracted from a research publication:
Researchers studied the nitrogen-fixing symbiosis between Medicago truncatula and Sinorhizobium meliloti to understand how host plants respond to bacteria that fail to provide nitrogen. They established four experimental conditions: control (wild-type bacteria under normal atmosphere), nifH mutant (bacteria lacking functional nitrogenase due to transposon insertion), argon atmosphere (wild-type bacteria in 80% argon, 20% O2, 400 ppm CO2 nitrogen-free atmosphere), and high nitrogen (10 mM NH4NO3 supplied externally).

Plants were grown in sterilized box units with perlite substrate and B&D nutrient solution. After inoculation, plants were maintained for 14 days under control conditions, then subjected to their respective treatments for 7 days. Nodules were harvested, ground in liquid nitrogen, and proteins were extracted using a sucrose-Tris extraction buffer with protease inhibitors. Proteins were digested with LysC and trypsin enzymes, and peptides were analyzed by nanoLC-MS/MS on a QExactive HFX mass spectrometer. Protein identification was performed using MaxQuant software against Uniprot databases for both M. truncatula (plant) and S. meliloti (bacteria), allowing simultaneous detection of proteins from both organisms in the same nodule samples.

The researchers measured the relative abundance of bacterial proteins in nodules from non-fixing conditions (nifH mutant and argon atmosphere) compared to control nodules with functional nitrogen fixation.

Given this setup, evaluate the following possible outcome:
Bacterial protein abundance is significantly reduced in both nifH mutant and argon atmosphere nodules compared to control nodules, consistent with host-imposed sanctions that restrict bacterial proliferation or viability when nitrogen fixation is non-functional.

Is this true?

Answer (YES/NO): NO